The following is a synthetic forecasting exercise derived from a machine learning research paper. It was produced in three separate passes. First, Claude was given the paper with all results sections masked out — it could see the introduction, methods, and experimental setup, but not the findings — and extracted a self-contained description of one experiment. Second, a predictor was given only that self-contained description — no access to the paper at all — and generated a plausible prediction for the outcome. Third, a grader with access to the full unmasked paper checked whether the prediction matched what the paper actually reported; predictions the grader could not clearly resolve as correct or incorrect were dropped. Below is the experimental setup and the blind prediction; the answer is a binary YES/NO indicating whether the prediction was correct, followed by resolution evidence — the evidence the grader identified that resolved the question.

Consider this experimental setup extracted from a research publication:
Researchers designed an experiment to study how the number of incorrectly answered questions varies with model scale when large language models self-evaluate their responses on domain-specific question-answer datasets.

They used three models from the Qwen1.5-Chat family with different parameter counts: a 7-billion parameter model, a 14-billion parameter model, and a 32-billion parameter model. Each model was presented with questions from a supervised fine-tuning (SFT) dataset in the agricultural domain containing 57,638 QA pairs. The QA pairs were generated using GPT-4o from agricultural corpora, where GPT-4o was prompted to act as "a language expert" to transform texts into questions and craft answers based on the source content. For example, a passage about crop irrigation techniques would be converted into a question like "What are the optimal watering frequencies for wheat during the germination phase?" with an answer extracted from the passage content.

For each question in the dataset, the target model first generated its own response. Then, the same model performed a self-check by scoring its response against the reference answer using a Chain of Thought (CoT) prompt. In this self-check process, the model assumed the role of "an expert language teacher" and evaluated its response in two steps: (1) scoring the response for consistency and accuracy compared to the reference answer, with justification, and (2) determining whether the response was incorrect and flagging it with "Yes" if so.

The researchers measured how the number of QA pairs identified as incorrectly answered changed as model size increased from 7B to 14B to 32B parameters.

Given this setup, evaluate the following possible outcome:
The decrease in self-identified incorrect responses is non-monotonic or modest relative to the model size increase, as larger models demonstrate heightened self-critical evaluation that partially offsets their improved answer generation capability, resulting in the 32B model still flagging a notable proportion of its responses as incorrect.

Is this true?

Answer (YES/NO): NO